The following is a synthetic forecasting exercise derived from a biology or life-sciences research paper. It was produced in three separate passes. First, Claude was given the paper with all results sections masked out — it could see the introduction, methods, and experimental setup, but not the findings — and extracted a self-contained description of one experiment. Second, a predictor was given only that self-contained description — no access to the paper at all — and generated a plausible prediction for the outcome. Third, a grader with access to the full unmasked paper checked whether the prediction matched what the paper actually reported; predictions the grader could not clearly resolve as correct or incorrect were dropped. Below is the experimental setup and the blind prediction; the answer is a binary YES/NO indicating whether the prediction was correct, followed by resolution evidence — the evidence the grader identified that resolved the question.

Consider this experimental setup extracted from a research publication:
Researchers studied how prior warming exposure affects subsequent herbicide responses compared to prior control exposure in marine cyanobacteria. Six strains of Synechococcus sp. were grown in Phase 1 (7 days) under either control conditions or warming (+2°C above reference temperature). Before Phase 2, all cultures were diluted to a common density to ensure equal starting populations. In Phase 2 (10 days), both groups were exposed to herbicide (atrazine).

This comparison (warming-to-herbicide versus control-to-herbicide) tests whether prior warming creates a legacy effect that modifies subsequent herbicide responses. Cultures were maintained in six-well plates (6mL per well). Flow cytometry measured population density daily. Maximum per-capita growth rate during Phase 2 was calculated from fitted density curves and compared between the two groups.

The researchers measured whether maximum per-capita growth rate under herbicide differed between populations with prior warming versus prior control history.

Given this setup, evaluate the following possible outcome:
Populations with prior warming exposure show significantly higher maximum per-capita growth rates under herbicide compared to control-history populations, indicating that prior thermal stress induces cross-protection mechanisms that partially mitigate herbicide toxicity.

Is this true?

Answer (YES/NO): YES